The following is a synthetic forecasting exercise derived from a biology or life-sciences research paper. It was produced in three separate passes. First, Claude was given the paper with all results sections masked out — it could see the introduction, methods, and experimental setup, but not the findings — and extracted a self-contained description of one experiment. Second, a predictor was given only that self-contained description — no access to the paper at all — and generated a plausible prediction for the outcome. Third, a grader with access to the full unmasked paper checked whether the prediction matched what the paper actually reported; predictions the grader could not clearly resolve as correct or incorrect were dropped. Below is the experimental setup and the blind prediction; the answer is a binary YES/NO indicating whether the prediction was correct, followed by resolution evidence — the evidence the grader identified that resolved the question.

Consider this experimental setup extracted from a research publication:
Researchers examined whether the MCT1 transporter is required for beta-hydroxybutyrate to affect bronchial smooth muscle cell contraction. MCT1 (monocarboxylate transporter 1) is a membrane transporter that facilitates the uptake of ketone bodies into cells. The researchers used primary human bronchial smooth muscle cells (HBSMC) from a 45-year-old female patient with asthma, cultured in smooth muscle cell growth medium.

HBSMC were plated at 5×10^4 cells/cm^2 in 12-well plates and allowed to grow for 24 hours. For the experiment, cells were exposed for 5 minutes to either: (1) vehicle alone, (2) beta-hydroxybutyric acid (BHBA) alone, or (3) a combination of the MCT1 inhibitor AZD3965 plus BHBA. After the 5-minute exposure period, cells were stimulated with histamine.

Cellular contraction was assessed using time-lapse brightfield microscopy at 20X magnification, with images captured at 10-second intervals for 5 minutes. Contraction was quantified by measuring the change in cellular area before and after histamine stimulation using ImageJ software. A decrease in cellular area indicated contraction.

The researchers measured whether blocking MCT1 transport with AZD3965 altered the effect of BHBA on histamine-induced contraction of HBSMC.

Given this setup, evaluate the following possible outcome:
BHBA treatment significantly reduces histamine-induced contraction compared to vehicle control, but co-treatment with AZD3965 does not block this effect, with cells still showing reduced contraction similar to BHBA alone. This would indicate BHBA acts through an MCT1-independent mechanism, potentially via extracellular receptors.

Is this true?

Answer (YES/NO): YES